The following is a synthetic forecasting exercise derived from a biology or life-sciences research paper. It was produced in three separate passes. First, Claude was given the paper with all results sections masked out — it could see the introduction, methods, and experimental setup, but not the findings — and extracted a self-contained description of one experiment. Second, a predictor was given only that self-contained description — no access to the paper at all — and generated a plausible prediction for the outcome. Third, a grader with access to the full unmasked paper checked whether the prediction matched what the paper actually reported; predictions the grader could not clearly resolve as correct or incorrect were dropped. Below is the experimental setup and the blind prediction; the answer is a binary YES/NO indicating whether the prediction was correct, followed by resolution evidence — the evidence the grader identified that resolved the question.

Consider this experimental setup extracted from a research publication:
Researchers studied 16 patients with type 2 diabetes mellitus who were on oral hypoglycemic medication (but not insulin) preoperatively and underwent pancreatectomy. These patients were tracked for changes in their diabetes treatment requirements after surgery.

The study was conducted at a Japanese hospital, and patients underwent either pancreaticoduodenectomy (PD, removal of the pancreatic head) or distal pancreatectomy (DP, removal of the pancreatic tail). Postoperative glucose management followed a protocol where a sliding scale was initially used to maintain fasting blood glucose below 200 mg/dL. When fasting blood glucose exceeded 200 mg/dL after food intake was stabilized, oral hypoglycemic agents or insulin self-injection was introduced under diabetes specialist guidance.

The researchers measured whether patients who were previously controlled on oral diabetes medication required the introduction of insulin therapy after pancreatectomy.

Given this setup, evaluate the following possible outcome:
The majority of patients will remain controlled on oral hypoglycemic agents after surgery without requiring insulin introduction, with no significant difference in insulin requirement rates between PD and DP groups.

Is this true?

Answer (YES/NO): YES